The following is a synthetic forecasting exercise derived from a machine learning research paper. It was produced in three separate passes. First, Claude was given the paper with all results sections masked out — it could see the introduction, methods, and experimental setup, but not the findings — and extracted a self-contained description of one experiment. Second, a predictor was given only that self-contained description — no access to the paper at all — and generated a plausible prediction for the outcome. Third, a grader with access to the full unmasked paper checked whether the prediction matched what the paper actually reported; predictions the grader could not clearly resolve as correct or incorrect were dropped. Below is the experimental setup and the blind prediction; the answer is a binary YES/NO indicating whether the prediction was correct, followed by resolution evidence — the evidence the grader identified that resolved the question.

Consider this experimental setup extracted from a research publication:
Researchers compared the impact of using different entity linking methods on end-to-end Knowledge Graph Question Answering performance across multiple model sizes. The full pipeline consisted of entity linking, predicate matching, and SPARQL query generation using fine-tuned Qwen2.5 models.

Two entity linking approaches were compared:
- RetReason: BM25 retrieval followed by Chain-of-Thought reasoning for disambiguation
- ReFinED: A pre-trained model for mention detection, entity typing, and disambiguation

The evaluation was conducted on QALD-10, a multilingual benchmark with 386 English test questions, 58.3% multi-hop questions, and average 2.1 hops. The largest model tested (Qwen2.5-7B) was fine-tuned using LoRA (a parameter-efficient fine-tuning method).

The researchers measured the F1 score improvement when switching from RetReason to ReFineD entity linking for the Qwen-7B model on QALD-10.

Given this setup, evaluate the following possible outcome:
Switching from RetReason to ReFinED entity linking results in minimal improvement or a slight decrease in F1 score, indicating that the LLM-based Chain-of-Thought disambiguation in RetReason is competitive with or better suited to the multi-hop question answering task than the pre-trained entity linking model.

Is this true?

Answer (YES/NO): NO